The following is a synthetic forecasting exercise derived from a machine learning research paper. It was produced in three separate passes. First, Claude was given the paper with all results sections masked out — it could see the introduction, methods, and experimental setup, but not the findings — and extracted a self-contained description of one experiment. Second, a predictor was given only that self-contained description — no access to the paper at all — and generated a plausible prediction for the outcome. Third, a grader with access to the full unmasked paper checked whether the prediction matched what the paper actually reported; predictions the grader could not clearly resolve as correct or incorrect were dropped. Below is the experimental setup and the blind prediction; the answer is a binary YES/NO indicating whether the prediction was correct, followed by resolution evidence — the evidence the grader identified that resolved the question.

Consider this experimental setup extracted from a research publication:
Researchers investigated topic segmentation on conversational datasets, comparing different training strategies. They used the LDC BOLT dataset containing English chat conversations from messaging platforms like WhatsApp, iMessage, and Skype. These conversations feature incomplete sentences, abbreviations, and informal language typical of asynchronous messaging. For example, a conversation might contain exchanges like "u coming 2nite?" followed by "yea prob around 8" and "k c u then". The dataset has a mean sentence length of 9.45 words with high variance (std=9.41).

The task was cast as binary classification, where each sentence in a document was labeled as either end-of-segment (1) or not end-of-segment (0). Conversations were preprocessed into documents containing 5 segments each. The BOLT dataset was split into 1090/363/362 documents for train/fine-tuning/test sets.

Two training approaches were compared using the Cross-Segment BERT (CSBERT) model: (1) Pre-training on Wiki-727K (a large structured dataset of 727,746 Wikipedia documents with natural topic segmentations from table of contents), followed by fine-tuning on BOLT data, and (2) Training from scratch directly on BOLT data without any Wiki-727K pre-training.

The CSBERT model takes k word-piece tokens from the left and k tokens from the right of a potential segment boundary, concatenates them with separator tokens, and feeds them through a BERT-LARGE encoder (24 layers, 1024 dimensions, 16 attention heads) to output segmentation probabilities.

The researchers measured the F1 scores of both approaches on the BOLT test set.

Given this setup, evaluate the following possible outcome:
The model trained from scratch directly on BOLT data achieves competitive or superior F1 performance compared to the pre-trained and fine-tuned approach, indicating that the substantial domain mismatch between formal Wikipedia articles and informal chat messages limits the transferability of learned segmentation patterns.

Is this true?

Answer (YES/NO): YES